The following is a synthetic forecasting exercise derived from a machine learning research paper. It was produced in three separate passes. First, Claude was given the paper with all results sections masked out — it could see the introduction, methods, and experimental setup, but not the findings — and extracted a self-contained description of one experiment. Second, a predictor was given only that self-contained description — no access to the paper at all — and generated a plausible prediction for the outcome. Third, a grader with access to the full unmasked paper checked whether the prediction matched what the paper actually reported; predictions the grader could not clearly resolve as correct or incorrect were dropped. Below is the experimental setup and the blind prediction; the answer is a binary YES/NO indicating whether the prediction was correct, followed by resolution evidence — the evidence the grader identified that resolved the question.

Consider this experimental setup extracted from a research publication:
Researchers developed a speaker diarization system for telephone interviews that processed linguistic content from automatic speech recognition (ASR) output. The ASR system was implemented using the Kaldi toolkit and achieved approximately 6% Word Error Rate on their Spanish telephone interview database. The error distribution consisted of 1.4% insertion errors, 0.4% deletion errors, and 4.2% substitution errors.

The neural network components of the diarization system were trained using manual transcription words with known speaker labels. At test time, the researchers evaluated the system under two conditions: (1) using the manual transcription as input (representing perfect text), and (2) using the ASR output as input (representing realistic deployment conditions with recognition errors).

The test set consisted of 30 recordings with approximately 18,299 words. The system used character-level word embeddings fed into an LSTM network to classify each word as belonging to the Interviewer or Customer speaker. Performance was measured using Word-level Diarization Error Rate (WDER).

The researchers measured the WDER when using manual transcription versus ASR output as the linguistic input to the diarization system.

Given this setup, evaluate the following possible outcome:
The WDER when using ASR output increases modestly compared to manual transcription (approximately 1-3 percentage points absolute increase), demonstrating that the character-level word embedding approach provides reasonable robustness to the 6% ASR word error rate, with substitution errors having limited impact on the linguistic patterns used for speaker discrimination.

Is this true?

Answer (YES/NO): NO